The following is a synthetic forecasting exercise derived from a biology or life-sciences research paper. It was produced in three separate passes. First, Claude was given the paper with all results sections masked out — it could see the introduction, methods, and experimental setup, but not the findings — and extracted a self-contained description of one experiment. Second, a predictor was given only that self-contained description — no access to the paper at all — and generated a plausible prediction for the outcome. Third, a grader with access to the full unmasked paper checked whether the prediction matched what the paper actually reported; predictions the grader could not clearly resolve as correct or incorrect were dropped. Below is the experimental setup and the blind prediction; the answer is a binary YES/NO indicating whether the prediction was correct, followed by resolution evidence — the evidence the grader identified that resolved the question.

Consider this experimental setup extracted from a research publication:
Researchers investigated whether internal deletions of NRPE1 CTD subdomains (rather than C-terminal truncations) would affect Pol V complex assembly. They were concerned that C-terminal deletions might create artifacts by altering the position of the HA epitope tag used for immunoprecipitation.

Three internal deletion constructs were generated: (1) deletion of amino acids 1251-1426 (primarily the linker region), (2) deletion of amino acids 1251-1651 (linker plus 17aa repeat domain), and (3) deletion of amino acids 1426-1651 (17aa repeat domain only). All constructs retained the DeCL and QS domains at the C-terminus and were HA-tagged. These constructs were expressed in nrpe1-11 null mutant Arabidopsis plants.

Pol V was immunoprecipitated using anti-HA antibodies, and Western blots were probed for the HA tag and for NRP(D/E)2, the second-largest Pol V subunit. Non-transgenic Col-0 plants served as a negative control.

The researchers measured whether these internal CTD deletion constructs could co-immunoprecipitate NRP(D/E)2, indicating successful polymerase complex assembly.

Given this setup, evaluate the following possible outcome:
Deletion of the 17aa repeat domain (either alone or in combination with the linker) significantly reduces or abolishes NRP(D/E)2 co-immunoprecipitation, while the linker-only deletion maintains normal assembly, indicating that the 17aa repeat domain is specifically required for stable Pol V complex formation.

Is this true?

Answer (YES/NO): NO